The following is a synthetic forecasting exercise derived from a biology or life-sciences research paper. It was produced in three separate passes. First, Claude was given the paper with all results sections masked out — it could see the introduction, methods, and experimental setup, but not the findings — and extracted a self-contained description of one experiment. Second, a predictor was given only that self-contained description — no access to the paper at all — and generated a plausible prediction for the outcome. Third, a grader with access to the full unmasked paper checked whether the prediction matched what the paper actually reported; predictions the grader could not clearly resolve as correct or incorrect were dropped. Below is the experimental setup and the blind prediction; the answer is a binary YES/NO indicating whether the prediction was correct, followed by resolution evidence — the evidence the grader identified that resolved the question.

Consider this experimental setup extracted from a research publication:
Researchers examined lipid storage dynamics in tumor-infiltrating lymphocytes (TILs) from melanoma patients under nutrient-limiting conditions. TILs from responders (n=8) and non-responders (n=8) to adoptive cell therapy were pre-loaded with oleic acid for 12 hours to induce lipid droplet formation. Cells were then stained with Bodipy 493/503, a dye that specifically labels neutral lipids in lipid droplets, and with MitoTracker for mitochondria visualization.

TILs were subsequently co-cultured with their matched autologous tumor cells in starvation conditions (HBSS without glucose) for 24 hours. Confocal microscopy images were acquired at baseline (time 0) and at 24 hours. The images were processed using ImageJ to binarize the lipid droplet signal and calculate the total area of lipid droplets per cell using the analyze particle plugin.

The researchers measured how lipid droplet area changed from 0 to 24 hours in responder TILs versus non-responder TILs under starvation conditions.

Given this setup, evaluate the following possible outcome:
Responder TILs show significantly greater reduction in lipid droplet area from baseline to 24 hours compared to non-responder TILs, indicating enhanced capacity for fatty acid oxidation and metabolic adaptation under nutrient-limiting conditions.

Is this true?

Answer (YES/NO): YES